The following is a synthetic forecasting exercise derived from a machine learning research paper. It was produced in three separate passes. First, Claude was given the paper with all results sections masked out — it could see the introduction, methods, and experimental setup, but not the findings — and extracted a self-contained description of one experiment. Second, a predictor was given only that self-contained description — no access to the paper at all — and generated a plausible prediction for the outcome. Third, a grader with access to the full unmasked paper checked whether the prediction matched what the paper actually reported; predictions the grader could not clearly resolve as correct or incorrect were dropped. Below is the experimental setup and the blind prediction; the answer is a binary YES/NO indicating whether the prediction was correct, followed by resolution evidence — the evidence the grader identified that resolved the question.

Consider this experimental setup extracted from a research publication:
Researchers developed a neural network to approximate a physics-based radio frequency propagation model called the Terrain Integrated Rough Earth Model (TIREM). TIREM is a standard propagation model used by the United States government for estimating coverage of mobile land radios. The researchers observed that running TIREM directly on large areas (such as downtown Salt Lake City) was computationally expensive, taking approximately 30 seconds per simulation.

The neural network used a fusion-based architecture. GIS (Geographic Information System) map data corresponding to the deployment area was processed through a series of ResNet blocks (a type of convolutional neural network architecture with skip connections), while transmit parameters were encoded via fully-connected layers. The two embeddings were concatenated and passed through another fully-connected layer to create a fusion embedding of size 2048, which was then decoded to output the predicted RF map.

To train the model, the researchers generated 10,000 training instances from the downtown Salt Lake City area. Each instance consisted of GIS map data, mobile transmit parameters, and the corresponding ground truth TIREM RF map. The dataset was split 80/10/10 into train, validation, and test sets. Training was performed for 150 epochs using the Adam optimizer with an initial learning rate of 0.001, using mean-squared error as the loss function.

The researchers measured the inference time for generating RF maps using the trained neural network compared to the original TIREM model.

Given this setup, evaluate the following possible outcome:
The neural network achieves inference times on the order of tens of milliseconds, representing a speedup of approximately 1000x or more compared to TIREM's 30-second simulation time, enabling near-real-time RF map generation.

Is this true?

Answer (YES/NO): NO